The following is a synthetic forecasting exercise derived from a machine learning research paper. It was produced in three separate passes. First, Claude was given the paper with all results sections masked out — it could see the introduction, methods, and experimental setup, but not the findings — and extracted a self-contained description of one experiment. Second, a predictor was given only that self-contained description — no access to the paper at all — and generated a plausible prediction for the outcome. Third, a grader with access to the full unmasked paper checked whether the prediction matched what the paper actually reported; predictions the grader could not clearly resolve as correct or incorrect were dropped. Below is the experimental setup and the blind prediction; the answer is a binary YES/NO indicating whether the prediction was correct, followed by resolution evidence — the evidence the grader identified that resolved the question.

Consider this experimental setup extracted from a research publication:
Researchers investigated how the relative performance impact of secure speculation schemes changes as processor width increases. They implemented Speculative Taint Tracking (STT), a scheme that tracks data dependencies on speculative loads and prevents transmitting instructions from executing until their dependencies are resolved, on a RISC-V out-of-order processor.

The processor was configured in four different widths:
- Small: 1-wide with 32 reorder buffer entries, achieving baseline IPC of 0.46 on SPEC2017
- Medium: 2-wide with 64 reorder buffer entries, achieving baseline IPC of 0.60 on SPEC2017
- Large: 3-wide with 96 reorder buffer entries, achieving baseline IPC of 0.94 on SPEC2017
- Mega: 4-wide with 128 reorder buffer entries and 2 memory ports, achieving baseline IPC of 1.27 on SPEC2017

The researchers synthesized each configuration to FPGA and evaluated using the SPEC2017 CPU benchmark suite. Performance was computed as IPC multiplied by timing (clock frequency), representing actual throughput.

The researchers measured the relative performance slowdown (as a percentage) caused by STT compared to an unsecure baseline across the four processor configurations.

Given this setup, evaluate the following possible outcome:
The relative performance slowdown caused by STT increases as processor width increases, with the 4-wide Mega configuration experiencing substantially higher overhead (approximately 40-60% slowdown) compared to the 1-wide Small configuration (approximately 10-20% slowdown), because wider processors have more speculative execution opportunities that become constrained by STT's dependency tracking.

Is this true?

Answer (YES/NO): NO